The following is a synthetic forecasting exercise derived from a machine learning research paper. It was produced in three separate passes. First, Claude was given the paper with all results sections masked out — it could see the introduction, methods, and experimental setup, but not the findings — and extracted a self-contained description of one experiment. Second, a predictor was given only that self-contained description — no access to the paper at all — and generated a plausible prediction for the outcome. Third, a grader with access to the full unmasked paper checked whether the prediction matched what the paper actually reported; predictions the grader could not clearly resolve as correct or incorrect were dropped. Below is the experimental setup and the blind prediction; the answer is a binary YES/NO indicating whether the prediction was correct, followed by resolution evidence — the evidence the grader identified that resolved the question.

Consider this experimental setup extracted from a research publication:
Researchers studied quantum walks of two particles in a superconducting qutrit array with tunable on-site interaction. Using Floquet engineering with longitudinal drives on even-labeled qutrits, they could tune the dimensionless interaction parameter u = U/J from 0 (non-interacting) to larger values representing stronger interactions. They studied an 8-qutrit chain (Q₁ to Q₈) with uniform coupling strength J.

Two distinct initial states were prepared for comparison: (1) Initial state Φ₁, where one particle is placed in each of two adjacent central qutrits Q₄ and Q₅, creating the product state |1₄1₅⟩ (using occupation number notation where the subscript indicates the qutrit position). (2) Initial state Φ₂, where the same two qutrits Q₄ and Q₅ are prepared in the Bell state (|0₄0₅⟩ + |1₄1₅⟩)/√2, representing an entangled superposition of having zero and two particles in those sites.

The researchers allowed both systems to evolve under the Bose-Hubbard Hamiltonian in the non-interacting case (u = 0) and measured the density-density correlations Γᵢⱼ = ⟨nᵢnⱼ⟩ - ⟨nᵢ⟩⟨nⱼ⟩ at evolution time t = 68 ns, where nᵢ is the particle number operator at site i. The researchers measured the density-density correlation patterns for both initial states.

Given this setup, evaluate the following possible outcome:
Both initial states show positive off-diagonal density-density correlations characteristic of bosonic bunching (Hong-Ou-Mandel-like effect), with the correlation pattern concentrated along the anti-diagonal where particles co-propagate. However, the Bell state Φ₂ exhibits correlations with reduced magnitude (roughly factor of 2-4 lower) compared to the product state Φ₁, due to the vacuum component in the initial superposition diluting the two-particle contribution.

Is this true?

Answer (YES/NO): NO